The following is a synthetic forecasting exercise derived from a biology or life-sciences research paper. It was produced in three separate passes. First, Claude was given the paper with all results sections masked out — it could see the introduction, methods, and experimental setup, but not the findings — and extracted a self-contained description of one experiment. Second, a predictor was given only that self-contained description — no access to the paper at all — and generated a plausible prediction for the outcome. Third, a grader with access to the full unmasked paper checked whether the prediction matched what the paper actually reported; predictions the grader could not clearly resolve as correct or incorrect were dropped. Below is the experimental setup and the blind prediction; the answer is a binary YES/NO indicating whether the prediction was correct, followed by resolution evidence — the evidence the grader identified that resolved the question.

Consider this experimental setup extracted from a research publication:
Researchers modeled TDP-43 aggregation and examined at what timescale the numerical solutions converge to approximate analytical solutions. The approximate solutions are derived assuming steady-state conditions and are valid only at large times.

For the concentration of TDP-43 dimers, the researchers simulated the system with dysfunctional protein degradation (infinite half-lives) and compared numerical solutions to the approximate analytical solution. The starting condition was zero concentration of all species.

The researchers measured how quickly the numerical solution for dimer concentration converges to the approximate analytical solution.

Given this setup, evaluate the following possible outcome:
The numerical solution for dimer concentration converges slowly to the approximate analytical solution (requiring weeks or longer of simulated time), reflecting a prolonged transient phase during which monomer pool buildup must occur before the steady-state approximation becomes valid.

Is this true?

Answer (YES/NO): NO